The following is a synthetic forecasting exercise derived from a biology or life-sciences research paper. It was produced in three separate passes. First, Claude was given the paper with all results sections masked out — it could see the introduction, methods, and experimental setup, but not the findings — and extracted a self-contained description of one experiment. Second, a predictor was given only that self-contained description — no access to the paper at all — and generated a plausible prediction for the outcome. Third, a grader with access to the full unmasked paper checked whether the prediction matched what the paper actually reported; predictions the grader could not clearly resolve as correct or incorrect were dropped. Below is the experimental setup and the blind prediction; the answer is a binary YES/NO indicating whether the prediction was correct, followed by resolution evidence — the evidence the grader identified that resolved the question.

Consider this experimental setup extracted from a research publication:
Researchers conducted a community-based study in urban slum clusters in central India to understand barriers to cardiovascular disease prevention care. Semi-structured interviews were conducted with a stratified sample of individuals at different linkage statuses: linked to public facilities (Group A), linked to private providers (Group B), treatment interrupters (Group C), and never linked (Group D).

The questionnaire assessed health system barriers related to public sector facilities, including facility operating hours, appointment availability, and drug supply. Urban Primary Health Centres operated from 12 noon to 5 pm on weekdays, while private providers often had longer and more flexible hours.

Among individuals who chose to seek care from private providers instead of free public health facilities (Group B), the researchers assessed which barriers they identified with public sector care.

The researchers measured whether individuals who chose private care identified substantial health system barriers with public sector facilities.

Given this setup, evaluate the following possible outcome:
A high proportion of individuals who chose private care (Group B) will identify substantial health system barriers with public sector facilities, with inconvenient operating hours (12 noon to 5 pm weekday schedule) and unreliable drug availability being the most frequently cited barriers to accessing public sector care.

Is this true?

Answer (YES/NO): NO